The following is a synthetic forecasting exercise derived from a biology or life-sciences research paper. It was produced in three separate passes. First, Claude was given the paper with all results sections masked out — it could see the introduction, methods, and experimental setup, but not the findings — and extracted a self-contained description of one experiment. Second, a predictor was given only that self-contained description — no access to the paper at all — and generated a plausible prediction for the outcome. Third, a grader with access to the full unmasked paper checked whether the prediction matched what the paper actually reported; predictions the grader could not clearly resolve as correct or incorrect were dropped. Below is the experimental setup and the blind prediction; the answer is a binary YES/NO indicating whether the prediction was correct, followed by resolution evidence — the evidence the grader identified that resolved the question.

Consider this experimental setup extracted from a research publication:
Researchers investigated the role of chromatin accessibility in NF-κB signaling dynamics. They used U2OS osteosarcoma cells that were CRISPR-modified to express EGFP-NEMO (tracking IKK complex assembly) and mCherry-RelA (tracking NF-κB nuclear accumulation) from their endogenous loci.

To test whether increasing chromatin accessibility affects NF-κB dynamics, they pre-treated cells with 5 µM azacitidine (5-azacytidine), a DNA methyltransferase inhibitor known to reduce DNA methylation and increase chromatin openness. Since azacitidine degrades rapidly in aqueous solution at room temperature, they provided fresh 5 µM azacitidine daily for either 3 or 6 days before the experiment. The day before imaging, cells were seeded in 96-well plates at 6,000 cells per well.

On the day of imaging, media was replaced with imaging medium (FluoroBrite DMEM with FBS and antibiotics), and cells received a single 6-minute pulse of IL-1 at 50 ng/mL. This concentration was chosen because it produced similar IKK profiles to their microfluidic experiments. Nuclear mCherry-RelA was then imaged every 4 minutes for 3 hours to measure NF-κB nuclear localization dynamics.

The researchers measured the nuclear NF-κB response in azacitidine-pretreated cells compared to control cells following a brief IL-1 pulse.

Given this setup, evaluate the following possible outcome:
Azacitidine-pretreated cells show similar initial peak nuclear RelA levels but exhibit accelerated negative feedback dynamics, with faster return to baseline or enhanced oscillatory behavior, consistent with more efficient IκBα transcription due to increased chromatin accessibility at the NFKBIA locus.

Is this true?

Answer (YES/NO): NO